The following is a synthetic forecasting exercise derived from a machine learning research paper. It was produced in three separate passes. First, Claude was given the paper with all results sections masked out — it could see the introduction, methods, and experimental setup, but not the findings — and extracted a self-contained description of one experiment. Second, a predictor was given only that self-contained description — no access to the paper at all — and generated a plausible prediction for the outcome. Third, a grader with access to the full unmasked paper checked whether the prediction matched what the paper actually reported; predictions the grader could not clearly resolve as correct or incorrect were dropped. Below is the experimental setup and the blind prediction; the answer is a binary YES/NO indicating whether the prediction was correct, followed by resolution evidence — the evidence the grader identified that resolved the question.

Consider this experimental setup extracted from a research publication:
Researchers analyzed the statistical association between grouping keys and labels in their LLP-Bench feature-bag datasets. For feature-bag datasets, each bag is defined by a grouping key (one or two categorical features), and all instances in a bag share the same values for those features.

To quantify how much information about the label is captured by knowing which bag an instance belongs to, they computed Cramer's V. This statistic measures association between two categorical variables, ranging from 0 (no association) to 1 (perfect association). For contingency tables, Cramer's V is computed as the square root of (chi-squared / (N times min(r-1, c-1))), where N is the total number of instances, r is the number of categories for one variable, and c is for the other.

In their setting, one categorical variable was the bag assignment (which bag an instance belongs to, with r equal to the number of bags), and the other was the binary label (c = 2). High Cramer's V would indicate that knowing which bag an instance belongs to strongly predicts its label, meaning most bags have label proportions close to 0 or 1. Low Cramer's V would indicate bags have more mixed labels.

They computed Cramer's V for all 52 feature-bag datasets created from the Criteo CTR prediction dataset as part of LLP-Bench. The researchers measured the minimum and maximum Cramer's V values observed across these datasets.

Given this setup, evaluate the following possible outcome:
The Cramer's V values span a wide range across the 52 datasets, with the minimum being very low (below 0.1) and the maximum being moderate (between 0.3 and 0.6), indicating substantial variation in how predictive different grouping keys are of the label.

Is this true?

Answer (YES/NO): NO